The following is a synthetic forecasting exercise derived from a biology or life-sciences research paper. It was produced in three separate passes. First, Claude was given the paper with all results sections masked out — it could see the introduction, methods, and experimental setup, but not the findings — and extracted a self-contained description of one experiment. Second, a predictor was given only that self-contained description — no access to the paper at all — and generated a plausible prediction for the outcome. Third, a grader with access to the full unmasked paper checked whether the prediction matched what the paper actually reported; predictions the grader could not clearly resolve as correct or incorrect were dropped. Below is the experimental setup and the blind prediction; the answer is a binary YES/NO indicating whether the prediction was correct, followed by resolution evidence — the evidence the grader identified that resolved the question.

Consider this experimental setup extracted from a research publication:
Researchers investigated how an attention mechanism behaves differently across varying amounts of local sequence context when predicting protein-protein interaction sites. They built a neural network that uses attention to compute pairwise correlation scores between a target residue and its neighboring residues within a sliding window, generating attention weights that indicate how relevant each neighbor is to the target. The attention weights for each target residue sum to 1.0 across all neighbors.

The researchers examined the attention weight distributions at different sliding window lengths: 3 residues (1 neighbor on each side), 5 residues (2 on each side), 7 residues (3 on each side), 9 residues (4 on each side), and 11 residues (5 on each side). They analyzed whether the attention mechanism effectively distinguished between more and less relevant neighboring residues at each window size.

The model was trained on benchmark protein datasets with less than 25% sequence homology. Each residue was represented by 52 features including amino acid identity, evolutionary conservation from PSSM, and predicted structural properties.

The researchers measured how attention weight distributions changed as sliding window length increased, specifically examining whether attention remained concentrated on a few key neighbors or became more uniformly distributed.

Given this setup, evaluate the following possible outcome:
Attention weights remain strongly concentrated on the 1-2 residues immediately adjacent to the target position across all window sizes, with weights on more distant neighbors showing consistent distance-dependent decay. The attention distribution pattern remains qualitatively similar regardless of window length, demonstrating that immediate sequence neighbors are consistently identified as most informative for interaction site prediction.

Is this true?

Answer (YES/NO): NO